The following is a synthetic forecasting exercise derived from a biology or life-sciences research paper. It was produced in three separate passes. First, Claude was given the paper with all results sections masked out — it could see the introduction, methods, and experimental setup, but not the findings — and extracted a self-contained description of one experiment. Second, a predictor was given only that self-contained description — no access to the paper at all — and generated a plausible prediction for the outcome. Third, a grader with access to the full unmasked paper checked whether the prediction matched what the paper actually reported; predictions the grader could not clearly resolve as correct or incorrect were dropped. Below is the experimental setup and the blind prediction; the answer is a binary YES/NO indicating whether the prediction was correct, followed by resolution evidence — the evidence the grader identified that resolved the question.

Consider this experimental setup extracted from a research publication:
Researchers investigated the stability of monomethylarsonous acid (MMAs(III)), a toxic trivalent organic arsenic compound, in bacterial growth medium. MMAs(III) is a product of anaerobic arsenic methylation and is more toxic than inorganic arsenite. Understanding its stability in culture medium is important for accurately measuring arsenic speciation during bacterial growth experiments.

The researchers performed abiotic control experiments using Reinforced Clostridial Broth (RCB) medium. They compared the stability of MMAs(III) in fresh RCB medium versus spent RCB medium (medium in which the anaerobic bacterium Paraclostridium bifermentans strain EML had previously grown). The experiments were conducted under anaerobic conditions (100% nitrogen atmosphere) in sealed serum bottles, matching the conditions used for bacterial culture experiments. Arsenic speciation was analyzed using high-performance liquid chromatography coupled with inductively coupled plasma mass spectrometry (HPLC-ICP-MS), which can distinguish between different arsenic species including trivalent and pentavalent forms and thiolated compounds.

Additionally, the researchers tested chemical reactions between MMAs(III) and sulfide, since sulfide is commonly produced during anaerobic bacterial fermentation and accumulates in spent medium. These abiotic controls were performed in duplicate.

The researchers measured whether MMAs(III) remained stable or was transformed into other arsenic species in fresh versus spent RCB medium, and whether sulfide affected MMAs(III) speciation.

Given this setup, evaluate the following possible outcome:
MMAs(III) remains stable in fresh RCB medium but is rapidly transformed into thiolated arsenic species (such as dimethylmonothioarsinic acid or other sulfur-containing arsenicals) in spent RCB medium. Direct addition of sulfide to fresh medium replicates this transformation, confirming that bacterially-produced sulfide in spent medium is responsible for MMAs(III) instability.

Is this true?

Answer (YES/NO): NO